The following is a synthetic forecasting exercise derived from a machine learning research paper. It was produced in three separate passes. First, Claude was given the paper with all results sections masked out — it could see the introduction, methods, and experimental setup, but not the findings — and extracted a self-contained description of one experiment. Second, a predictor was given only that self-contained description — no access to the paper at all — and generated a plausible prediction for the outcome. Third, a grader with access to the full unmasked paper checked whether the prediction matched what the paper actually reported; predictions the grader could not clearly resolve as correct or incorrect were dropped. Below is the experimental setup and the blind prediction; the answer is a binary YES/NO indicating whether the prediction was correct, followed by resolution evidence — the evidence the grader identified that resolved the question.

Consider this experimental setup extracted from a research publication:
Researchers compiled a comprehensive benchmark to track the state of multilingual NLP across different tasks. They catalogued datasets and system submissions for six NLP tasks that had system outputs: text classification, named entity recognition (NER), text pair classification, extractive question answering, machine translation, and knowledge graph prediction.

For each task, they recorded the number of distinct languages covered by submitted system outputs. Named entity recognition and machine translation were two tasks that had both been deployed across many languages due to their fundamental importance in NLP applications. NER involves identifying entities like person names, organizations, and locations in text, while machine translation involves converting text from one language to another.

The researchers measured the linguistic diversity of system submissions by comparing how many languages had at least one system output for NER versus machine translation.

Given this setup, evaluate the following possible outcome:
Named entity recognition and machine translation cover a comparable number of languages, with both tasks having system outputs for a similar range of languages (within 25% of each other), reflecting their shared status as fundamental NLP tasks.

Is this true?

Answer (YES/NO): YES